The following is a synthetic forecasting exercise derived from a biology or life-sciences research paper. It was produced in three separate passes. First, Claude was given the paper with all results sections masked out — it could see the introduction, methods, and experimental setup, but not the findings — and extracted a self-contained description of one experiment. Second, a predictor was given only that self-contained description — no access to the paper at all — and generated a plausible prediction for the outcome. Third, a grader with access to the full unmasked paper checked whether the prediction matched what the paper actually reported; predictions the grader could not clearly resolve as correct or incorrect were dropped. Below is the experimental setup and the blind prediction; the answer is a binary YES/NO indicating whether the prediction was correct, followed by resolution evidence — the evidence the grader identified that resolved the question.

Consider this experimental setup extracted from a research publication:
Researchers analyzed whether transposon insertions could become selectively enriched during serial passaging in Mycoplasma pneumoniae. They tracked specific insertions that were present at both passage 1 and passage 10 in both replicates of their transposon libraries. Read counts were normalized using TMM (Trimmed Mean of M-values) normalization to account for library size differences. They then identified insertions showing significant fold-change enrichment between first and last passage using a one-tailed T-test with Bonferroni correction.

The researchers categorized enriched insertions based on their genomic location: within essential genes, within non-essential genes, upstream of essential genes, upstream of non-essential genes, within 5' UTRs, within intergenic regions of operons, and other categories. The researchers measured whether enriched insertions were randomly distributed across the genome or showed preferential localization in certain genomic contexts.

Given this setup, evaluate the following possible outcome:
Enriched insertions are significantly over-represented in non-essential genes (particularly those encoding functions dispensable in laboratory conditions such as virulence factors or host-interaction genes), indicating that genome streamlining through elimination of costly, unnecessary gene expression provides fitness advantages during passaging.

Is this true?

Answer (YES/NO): NO